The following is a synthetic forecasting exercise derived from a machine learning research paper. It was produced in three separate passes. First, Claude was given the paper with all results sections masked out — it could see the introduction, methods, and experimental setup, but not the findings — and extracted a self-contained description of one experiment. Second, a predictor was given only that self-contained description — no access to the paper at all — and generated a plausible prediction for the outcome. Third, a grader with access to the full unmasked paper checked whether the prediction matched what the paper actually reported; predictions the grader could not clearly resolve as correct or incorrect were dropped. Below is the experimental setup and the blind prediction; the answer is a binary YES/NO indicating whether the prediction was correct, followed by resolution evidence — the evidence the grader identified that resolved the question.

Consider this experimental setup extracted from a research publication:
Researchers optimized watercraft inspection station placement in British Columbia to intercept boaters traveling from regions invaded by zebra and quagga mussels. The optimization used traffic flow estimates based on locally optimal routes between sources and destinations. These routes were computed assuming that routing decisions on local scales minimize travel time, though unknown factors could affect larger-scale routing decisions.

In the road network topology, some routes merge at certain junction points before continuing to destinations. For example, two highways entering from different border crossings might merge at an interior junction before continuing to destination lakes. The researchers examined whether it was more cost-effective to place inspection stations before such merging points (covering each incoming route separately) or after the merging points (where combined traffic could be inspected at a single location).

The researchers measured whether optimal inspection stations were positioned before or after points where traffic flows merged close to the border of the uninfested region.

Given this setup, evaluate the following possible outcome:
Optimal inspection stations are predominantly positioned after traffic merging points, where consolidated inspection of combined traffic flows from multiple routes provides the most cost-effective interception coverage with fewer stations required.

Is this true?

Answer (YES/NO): NO